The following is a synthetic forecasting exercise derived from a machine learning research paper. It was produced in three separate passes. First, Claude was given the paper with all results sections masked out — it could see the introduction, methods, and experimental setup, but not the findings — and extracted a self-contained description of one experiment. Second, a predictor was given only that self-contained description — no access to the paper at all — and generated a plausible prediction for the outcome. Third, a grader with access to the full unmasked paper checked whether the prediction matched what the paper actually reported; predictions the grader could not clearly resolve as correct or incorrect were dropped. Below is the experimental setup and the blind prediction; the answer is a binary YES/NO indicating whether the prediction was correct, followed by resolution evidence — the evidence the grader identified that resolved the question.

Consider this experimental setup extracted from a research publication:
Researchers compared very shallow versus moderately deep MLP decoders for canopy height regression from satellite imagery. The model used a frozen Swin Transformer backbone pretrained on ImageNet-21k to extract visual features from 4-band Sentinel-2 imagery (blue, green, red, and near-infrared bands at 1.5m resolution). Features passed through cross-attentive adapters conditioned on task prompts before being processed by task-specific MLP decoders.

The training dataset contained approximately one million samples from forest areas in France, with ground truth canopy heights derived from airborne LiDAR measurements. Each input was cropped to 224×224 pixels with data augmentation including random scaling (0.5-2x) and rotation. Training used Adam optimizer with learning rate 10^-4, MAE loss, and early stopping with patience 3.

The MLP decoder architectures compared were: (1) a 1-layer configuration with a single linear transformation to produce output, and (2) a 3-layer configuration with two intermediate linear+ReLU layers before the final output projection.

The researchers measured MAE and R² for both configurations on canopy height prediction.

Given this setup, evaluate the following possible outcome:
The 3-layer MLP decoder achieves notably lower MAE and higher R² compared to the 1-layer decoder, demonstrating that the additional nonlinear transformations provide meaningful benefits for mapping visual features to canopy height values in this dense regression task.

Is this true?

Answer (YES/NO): YES